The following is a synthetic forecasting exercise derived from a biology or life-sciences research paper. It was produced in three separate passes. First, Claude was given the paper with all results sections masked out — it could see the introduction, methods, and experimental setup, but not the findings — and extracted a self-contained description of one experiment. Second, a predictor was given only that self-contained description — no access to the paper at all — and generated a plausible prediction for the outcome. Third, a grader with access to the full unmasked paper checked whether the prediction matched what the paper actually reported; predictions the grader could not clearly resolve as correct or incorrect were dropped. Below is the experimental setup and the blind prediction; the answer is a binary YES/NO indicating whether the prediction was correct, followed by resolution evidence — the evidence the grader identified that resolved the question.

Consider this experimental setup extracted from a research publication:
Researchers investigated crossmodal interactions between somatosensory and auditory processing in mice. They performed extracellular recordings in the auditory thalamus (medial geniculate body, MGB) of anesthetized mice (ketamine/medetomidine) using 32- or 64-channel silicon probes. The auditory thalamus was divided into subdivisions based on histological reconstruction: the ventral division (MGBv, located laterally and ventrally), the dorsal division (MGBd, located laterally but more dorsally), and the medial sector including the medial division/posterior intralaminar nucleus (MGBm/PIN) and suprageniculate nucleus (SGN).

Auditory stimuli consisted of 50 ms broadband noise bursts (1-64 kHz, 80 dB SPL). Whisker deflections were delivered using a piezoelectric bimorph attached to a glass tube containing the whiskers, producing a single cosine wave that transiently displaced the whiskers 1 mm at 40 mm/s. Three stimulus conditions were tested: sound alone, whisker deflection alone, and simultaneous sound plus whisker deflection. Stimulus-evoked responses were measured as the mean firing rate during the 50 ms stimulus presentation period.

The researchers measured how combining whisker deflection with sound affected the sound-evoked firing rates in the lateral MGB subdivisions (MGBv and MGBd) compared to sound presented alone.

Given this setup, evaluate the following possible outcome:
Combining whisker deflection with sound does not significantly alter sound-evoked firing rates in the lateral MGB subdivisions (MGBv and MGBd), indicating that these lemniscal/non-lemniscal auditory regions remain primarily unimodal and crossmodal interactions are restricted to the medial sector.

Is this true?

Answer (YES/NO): NO